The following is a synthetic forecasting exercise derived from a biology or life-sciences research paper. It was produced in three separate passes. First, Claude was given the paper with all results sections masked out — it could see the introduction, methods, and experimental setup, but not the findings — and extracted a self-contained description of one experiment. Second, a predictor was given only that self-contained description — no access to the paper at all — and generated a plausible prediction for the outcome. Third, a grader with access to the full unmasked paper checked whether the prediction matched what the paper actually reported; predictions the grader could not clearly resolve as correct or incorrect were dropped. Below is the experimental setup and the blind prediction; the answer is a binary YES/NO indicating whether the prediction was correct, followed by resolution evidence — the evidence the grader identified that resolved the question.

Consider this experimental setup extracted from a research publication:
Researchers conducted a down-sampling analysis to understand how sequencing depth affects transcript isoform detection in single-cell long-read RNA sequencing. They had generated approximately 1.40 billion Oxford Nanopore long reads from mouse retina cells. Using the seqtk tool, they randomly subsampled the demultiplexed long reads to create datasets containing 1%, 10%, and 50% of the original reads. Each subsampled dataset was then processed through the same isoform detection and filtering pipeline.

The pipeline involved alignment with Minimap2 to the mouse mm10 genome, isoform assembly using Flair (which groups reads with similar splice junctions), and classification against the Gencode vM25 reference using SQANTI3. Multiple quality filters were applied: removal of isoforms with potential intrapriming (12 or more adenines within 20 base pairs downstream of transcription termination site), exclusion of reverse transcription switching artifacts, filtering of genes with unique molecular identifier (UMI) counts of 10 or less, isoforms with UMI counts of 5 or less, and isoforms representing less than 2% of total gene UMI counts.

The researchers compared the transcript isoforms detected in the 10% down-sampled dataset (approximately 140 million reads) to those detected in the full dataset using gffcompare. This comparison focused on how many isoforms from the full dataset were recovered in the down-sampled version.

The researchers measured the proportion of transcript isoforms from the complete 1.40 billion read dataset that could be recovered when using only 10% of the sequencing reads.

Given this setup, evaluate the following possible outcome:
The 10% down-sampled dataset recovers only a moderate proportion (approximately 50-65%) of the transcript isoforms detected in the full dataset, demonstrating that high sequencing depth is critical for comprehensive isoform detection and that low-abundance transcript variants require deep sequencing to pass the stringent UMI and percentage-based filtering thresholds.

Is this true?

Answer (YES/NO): NO